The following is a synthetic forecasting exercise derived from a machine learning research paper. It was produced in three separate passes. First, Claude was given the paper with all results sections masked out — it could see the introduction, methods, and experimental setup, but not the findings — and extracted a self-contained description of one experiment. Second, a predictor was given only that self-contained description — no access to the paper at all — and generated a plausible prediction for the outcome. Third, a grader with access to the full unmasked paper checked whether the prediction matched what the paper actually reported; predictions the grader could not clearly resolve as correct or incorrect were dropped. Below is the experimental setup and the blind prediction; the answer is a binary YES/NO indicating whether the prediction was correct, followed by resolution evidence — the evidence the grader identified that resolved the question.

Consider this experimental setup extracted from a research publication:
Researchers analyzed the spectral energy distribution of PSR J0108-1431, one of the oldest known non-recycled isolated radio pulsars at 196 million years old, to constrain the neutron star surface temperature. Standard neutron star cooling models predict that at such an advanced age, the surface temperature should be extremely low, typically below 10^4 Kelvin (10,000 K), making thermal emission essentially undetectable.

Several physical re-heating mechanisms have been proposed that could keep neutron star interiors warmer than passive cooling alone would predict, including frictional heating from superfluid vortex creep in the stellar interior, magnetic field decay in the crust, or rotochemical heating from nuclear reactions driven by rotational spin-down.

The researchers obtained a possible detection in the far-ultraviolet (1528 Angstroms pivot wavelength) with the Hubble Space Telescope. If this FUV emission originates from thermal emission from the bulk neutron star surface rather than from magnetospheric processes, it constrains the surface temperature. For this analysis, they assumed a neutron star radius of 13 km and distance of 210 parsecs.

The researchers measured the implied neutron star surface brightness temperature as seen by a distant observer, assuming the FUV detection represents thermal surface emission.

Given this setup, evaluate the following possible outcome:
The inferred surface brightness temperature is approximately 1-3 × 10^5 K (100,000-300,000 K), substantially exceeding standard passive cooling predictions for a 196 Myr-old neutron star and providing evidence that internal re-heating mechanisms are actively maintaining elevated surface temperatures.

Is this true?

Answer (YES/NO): NO